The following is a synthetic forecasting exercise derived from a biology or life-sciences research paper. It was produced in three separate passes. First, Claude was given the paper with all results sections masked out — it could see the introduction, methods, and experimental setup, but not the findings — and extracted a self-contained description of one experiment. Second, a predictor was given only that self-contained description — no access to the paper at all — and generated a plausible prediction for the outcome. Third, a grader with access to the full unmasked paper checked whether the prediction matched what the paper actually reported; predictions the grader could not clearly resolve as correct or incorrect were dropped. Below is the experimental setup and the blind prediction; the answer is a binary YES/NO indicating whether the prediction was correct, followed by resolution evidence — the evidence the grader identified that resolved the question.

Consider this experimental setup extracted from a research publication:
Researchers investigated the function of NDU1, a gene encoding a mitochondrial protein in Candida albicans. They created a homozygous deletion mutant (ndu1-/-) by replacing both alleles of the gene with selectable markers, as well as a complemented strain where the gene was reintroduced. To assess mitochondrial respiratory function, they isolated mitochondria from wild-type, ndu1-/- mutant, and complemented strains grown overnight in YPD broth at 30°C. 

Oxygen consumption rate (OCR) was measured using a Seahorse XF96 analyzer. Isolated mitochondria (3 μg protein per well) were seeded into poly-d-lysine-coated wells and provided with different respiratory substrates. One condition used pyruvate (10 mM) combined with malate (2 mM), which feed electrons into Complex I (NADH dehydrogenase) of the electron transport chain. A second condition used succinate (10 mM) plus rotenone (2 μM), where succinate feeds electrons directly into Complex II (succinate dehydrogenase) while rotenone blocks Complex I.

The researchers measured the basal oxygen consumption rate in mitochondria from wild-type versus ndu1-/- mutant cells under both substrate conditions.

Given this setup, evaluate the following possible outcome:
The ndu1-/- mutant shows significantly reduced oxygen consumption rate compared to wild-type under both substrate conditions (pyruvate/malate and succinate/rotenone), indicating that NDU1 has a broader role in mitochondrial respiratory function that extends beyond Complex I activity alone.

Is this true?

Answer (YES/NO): NO